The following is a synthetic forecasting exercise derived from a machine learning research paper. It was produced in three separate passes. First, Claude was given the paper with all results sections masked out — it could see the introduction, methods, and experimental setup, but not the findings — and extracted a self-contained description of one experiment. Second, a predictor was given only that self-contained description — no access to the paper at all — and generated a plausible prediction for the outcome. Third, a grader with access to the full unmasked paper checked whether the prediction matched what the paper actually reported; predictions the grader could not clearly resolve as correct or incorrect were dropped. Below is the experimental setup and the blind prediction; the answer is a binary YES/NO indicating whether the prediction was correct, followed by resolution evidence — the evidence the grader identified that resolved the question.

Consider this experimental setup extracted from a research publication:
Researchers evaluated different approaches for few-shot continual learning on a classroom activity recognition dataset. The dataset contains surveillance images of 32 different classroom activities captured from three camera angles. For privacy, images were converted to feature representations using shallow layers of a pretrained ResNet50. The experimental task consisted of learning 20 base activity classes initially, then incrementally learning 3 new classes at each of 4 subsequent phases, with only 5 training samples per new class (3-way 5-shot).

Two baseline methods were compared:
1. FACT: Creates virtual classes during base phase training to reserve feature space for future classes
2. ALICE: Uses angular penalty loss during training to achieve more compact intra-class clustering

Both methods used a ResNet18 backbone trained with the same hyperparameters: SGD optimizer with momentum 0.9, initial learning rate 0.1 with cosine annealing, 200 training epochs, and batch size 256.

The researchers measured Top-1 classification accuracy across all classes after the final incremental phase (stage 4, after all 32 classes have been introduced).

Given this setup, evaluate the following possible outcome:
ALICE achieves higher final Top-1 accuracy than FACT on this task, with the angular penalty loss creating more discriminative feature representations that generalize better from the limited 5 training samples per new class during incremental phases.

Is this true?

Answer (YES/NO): NO